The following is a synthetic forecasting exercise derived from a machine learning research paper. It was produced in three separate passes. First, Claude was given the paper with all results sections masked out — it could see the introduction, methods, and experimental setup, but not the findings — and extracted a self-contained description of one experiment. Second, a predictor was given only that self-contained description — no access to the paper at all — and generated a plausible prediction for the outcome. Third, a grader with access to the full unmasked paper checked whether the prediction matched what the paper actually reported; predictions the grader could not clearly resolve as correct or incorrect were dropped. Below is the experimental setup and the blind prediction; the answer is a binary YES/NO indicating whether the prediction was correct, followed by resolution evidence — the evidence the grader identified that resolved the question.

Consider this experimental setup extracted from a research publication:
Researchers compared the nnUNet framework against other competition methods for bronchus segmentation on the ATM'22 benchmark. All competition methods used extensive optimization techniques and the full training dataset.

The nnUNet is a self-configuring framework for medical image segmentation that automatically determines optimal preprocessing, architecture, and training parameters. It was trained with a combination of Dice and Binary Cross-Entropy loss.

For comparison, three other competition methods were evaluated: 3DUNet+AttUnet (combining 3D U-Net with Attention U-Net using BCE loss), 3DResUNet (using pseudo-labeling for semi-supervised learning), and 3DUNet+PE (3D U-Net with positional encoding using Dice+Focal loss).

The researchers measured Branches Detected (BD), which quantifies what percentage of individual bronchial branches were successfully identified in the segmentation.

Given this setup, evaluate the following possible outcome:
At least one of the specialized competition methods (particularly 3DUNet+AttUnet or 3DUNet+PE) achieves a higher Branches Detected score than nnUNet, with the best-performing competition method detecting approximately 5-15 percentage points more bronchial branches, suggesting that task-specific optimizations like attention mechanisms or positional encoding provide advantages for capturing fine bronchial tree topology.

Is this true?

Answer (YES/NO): YES